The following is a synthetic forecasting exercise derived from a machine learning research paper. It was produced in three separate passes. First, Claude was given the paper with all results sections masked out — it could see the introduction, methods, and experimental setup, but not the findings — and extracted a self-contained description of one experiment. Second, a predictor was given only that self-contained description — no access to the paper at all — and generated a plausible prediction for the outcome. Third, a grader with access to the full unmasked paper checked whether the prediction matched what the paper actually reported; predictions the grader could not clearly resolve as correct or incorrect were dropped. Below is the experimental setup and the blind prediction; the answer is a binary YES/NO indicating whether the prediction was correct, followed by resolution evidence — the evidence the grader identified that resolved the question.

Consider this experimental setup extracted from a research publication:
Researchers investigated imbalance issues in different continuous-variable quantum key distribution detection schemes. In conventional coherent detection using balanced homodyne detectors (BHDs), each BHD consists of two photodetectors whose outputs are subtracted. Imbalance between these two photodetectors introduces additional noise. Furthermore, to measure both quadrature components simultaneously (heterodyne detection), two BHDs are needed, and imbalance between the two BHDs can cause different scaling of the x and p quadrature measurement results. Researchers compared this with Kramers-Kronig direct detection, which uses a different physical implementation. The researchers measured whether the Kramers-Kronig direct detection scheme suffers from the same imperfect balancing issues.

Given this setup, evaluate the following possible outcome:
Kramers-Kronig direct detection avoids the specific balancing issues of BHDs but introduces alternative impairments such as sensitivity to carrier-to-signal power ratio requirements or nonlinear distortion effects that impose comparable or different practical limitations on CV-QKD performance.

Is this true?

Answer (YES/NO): YES